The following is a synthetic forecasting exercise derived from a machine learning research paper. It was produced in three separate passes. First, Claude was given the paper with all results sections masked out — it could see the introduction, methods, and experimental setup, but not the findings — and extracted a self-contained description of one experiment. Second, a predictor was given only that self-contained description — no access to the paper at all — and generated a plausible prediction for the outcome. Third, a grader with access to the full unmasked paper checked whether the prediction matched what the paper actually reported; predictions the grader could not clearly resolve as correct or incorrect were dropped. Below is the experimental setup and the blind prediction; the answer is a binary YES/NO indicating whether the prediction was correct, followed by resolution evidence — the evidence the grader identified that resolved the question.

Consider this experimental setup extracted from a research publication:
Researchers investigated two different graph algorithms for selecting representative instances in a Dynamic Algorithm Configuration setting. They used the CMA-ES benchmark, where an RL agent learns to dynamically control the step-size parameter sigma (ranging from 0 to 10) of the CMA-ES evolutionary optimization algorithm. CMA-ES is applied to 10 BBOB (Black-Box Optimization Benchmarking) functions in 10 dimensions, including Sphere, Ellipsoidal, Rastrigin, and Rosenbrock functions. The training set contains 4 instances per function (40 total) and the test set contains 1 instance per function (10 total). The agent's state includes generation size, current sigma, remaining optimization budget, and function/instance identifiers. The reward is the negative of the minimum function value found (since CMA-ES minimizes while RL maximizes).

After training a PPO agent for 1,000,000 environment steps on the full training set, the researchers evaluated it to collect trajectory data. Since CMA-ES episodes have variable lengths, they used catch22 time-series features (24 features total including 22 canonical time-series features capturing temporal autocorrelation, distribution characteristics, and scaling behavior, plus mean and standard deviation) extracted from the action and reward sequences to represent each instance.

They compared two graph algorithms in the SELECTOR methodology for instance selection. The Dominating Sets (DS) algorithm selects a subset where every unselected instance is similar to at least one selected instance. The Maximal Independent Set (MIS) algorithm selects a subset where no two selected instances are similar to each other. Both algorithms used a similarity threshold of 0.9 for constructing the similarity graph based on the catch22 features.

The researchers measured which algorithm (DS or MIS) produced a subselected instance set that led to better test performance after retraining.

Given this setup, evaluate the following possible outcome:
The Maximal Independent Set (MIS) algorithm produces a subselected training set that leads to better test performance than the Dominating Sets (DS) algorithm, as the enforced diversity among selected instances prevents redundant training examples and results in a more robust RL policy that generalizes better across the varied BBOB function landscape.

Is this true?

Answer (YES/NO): NO